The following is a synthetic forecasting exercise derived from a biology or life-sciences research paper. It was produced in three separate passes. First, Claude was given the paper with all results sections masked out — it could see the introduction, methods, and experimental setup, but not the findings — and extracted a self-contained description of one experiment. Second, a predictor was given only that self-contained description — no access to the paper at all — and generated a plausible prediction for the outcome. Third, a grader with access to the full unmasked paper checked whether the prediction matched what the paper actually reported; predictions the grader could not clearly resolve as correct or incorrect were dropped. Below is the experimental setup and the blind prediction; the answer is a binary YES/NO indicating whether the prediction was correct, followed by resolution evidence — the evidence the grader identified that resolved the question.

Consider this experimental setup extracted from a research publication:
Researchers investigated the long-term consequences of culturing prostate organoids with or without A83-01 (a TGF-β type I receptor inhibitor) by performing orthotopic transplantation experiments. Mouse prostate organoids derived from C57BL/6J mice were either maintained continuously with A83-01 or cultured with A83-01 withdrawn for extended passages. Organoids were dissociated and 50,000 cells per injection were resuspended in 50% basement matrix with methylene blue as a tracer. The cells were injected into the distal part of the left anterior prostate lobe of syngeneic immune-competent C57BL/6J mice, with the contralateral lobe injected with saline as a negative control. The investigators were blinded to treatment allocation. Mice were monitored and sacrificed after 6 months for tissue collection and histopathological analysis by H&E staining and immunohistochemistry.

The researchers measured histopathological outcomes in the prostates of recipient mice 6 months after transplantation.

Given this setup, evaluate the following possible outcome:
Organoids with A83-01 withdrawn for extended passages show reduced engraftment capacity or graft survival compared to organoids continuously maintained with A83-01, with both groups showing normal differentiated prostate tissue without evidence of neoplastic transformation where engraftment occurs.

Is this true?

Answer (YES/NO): NO